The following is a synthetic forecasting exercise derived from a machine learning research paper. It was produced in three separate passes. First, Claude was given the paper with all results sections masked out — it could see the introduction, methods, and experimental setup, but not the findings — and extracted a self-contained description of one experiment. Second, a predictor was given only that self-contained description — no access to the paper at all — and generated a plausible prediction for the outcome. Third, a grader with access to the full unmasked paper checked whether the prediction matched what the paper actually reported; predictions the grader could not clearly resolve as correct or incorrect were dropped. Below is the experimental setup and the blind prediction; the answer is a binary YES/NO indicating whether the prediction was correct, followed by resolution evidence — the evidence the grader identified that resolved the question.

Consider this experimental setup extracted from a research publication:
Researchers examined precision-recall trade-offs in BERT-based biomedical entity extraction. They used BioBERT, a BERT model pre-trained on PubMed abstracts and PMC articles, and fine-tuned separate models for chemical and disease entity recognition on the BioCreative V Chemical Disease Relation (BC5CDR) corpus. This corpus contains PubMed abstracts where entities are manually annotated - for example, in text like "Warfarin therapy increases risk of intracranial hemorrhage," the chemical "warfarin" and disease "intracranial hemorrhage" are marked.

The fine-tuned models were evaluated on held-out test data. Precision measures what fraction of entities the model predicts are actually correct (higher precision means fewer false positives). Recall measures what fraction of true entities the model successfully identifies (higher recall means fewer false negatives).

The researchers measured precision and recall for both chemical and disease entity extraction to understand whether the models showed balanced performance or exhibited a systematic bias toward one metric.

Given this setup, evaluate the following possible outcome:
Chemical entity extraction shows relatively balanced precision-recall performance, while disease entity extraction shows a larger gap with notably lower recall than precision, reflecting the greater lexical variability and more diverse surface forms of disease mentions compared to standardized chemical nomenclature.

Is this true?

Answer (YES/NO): NO